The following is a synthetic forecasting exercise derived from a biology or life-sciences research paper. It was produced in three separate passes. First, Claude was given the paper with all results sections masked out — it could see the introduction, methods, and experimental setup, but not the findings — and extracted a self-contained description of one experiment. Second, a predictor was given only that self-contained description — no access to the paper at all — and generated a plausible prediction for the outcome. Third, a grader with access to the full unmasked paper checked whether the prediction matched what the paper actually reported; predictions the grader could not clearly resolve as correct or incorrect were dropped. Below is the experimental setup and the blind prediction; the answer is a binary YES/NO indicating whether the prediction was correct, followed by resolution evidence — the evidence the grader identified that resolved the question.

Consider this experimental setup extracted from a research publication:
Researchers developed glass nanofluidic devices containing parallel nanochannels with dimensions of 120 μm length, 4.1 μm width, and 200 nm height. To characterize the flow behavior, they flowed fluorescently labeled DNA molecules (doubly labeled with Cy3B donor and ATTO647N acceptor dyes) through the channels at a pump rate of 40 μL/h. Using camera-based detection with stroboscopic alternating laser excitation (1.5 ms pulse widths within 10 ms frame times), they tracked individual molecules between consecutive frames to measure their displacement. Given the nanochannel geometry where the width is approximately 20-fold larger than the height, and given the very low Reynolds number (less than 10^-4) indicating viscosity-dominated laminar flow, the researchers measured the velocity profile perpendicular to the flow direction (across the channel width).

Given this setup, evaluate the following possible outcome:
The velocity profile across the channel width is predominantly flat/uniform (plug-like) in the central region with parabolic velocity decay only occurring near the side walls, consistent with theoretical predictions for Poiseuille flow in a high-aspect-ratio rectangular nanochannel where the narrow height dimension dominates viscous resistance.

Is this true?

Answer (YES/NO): YES